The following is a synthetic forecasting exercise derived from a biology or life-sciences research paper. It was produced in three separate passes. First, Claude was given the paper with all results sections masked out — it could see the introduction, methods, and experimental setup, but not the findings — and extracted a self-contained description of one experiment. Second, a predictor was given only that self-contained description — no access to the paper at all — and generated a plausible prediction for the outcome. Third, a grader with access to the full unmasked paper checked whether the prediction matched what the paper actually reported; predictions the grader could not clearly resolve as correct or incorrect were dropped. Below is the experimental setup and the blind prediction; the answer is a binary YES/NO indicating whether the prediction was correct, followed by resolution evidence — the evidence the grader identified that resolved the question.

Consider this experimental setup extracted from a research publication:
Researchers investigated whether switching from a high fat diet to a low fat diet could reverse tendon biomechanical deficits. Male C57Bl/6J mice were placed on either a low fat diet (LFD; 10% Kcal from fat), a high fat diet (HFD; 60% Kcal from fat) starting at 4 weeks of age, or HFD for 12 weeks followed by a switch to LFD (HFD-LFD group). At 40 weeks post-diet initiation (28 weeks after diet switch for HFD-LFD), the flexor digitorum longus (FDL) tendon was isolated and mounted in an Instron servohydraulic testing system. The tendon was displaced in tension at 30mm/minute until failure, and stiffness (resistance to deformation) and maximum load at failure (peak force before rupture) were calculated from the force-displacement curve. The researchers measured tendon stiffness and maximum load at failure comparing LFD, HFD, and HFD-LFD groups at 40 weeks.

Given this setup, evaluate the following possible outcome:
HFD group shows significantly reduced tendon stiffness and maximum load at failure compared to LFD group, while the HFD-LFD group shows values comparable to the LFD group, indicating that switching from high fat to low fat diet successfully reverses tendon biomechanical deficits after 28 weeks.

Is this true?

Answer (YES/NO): NO